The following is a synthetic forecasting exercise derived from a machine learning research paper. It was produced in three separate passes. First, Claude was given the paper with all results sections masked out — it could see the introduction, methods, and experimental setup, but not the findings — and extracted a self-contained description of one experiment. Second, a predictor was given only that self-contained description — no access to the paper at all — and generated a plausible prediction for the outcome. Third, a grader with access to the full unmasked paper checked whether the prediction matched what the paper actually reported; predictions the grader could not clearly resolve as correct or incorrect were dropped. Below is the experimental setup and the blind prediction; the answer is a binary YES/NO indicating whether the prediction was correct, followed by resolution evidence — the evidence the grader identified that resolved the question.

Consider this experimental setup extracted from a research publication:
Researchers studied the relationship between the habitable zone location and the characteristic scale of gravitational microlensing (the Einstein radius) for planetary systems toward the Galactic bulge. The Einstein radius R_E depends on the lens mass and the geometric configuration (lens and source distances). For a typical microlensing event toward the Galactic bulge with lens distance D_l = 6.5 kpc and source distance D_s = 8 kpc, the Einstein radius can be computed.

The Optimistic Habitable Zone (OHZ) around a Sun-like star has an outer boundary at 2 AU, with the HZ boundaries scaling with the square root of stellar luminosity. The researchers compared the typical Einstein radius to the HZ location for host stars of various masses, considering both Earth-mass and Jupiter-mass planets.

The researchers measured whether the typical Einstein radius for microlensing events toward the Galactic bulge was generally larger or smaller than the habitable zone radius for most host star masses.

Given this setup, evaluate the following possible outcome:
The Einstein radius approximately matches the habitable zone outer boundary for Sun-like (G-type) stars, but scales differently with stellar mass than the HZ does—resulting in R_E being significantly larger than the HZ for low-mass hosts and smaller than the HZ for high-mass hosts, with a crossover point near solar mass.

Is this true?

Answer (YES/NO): NO